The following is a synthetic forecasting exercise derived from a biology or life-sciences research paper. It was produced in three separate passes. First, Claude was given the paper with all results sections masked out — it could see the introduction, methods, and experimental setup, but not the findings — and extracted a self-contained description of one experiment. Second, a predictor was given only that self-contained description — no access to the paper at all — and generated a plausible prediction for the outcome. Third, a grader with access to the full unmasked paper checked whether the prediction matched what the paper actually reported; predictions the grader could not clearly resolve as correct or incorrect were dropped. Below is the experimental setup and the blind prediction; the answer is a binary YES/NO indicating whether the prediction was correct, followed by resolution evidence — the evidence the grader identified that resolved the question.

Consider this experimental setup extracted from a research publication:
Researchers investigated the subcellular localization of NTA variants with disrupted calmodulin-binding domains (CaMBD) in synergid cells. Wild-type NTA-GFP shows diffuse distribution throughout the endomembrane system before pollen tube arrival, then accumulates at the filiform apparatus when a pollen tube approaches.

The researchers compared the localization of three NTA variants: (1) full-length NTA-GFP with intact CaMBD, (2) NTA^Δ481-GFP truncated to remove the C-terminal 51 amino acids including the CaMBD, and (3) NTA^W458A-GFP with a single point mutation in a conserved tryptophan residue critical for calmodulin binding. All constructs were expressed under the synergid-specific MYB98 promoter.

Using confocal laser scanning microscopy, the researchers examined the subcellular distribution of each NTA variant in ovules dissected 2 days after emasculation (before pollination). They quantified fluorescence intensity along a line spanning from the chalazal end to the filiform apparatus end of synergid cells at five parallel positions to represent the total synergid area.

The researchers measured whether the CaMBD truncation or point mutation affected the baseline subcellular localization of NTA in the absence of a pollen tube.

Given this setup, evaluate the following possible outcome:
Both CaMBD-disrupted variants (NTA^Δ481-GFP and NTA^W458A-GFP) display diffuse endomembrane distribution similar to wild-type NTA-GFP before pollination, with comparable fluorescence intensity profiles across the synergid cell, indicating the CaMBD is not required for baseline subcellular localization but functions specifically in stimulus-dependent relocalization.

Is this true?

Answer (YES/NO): YES